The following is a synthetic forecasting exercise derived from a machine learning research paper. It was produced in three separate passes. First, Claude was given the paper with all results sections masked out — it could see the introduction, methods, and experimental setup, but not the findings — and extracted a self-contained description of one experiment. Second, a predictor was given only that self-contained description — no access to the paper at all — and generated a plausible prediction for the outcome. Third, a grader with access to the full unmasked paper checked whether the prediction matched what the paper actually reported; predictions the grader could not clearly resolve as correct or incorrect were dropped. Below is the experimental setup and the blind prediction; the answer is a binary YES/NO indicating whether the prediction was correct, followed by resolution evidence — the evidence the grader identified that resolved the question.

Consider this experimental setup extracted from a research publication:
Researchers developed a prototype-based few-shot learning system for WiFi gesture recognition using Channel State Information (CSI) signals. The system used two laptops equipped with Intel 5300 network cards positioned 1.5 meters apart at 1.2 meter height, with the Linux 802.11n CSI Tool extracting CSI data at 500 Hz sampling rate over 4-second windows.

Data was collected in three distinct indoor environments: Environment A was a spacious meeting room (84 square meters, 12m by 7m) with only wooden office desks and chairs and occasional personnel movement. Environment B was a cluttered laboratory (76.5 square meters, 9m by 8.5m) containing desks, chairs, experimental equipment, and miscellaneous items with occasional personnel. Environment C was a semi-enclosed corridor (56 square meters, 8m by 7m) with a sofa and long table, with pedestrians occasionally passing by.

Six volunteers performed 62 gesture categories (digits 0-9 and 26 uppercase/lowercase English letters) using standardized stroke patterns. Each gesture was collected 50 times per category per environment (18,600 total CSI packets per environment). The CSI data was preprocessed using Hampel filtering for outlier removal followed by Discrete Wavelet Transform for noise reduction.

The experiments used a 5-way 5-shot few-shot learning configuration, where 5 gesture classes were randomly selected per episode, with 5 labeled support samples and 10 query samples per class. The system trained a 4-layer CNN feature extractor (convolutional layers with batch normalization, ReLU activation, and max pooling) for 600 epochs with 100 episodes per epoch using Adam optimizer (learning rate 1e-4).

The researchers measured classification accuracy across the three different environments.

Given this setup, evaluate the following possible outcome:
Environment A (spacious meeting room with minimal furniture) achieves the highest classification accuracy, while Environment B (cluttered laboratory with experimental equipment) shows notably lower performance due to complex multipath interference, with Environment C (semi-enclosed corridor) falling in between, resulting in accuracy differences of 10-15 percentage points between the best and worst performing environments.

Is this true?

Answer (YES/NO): NO